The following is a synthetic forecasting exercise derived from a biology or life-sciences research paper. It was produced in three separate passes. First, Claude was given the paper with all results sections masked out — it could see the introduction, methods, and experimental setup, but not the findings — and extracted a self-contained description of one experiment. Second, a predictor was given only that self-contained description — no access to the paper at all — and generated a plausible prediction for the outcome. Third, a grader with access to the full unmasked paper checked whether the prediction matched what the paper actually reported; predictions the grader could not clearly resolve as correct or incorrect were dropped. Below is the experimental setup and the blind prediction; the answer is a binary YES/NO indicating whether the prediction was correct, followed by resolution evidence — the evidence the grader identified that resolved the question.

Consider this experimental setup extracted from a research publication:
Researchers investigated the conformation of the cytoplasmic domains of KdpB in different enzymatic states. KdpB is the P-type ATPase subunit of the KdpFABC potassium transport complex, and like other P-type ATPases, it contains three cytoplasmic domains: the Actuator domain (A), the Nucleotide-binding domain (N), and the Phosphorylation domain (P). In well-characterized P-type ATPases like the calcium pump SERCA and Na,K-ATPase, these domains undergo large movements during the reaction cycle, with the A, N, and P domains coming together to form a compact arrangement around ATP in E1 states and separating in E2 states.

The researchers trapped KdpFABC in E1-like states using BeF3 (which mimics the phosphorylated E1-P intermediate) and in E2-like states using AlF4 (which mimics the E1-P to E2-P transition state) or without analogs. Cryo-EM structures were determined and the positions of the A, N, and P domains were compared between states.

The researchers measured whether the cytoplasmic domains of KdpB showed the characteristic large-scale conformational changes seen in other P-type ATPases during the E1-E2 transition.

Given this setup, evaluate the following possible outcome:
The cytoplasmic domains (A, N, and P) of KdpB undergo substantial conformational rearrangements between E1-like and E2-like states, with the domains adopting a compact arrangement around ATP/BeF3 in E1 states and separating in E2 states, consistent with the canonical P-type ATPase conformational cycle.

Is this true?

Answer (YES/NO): YES